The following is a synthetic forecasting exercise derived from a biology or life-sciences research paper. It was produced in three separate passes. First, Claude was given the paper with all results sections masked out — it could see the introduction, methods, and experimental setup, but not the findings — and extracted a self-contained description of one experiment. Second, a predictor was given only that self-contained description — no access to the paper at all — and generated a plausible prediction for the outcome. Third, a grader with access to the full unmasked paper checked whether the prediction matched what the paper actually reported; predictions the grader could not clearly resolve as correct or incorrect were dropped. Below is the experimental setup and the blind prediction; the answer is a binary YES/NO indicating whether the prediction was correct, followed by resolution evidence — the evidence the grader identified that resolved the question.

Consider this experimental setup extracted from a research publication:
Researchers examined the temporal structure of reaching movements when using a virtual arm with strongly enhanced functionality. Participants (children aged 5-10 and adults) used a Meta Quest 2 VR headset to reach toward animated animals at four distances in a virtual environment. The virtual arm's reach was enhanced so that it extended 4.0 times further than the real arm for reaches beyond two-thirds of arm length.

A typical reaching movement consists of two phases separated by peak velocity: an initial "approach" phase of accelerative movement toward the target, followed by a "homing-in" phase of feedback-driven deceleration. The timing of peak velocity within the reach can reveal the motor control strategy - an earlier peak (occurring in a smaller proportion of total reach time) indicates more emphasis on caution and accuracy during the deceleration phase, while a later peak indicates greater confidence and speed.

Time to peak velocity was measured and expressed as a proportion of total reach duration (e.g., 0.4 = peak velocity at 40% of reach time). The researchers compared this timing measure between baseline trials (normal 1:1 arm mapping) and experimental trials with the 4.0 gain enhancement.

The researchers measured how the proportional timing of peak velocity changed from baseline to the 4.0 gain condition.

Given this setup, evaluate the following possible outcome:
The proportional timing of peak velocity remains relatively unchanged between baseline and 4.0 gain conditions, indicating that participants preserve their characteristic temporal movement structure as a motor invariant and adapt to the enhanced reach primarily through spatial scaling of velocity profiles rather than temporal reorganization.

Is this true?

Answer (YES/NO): NO